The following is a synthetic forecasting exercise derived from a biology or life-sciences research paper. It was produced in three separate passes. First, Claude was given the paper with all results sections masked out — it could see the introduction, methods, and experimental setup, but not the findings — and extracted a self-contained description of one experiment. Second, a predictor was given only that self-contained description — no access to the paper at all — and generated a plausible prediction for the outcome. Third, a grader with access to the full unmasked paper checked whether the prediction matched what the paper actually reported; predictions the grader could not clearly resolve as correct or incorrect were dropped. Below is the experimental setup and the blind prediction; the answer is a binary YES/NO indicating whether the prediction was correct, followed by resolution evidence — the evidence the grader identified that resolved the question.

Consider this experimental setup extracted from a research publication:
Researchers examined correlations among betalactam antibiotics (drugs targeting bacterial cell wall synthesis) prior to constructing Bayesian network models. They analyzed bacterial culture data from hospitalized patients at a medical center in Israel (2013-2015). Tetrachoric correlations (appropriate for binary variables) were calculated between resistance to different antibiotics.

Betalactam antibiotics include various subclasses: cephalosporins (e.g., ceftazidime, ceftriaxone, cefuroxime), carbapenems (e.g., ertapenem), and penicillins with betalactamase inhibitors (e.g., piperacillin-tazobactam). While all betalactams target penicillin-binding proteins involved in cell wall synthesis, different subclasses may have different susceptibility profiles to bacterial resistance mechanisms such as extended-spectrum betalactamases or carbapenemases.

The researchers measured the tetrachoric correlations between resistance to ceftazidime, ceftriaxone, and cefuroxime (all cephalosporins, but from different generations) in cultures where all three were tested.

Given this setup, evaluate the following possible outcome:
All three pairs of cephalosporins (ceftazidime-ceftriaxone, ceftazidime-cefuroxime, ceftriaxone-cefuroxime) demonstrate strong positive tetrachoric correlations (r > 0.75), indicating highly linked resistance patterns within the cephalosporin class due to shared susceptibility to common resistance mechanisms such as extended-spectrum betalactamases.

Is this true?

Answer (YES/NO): YES